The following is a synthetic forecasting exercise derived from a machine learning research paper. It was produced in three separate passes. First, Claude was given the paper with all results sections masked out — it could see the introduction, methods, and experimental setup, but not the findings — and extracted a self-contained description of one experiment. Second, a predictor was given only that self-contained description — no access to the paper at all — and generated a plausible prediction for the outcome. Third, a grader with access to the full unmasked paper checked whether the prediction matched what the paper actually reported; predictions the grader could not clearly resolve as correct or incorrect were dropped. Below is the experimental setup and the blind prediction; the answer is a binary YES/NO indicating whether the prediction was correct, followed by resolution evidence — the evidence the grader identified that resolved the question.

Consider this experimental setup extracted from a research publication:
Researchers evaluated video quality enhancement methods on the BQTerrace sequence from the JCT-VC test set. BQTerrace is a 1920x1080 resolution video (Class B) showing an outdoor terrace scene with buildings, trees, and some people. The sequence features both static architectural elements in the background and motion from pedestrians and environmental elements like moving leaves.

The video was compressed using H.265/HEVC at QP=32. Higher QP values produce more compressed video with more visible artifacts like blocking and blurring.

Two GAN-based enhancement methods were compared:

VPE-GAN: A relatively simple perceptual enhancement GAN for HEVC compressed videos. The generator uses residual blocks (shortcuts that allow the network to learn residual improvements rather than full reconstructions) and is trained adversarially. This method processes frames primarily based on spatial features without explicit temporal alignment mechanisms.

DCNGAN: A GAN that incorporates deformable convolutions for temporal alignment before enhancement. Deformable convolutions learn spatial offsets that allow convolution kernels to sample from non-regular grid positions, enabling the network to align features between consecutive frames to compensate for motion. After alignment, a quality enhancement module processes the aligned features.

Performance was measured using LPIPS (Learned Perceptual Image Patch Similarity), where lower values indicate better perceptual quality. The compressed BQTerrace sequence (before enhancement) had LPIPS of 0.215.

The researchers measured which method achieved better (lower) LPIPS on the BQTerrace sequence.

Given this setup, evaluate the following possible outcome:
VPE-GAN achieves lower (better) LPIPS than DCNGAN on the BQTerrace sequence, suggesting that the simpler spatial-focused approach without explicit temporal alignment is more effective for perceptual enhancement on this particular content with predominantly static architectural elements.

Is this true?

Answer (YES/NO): NO